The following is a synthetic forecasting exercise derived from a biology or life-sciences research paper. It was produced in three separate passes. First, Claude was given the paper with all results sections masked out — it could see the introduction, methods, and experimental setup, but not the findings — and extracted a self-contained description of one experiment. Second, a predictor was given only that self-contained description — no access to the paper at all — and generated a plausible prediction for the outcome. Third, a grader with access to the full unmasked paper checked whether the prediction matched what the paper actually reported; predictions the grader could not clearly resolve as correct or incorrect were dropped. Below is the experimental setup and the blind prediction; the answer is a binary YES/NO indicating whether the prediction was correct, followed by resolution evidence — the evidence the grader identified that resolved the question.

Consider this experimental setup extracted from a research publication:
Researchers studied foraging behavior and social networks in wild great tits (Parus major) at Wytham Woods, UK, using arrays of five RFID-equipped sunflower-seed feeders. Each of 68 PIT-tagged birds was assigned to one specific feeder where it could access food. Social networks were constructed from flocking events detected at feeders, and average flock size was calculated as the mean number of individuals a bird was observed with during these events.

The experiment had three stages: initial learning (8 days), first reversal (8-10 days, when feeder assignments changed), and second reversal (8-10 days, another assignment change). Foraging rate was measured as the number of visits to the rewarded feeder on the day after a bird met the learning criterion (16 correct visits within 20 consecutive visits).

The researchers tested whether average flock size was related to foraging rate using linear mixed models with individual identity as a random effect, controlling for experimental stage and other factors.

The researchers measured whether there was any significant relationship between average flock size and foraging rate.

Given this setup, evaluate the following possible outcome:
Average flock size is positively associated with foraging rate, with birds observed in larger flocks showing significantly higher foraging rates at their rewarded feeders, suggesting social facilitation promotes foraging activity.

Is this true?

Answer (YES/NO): NO